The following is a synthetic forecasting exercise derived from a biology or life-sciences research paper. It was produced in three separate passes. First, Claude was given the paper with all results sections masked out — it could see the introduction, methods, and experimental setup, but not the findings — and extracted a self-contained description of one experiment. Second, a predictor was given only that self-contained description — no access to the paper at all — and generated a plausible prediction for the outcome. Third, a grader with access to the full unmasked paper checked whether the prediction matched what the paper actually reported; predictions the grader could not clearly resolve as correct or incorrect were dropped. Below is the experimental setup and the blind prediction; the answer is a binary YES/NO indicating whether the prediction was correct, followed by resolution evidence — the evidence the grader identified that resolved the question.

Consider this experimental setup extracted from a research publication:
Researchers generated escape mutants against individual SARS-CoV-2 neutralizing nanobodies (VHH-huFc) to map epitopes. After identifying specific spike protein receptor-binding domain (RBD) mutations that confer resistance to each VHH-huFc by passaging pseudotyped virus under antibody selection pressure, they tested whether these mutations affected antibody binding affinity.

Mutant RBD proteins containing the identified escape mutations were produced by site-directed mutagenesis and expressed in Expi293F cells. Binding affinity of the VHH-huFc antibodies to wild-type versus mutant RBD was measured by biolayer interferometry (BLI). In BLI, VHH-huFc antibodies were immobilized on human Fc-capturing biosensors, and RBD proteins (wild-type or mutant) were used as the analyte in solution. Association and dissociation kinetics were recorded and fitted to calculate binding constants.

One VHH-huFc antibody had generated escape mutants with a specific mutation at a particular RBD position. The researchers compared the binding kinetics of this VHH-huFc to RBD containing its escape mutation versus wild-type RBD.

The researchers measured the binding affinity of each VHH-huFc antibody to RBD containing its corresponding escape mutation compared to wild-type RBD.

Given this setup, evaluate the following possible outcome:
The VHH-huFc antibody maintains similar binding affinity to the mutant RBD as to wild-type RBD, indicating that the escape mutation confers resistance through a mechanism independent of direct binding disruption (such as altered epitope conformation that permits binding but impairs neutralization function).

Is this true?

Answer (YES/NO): YES